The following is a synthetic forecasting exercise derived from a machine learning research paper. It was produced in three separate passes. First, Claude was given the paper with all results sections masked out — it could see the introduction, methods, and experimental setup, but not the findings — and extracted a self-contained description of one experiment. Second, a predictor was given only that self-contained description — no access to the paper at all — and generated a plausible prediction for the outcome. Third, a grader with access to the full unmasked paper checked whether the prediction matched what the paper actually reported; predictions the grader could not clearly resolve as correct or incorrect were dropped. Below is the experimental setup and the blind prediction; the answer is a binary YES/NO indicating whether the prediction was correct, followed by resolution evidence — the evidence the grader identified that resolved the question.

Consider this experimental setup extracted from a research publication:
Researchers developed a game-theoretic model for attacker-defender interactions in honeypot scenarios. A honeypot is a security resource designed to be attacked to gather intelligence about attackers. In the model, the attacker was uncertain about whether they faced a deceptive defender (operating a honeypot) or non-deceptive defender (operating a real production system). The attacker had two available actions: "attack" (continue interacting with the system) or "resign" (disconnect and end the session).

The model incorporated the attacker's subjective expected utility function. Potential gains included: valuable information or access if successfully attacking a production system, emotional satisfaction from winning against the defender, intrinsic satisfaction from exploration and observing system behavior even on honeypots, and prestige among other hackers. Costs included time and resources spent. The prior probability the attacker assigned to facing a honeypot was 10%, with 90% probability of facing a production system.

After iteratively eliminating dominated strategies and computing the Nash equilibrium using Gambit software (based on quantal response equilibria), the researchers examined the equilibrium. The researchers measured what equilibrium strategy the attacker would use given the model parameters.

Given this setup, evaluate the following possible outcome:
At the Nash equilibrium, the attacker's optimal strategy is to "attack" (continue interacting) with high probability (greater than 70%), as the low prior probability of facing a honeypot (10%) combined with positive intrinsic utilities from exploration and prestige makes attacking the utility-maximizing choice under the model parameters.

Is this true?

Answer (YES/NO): YES